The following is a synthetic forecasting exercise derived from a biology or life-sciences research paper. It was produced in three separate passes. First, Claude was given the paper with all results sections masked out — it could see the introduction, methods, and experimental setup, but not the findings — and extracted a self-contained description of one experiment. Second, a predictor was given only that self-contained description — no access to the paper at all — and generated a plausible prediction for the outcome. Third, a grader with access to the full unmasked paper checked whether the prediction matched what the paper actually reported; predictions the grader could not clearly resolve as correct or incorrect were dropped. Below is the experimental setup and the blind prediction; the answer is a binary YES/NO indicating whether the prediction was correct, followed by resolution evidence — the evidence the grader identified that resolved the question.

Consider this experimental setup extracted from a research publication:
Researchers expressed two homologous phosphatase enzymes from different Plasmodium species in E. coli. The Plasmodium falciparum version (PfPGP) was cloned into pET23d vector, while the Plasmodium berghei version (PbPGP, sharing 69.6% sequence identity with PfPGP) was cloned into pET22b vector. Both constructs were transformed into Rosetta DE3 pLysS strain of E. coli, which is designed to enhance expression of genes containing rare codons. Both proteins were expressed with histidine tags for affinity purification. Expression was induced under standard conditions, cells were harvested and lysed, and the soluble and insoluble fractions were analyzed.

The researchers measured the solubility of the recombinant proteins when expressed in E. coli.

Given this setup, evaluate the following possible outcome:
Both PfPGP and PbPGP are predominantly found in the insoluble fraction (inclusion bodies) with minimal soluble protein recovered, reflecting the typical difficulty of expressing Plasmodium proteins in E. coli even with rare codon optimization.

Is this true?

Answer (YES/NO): NO